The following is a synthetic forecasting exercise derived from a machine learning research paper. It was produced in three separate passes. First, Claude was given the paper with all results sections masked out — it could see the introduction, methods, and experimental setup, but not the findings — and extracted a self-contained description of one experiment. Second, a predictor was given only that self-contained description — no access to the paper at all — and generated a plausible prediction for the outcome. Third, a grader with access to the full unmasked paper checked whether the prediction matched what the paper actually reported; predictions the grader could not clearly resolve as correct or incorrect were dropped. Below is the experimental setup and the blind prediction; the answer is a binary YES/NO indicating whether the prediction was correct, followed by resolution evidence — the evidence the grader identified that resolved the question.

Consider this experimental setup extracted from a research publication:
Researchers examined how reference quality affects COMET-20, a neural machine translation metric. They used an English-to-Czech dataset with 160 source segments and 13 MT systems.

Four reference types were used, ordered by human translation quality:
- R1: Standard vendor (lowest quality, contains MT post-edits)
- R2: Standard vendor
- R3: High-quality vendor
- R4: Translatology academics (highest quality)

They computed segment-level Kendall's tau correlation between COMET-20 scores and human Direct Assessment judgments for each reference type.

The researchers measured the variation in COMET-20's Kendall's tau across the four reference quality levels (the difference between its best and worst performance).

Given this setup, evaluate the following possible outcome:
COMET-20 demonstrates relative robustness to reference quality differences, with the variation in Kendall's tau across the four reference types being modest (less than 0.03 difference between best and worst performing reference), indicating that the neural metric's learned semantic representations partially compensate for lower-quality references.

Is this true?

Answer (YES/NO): YES